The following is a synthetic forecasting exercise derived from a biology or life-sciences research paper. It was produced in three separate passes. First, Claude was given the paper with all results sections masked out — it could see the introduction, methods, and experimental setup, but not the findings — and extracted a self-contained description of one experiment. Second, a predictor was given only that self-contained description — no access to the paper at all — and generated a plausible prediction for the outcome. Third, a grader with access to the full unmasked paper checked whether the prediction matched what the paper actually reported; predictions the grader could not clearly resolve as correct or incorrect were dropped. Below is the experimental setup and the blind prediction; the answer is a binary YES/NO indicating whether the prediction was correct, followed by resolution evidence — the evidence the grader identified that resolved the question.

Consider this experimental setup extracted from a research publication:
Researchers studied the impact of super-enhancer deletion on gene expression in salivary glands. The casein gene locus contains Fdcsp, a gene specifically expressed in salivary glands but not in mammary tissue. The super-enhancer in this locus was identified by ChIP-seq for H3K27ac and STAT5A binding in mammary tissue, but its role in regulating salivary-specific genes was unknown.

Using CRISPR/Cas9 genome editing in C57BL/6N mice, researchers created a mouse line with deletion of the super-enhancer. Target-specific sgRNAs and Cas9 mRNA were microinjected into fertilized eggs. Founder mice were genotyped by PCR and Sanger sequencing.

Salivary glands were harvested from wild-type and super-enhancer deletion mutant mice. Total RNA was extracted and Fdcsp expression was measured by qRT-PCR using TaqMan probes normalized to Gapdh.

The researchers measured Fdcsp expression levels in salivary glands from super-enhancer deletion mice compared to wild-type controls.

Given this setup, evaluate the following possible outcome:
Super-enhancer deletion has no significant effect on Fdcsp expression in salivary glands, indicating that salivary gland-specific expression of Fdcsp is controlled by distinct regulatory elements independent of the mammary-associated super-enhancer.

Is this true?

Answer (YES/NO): NO